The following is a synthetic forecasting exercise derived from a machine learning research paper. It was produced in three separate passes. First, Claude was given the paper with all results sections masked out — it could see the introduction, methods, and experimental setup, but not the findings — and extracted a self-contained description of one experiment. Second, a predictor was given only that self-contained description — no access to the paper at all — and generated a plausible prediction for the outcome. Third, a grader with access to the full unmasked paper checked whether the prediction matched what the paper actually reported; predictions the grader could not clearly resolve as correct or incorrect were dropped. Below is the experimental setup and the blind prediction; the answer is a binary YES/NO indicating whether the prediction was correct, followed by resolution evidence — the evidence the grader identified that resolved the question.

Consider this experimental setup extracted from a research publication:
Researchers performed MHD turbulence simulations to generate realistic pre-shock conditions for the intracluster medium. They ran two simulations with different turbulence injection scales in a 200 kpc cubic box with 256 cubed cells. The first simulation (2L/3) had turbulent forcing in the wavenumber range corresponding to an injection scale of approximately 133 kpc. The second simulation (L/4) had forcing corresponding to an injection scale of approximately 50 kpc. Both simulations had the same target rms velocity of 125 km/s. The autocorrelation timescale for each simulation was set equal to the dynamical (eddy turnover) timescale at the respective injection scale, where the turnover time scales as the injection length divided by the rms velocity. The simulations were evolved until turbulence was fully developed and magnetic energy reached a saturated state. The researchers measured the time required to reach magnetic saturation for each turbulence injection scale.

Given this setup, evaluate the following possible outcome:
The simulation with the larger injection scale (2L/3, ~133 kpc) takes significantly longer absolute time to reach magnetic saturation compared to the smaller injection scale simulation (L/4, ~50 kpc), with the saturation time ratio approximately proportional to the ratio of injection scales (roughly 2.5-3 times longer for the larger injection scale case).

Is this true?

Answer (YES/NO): YES